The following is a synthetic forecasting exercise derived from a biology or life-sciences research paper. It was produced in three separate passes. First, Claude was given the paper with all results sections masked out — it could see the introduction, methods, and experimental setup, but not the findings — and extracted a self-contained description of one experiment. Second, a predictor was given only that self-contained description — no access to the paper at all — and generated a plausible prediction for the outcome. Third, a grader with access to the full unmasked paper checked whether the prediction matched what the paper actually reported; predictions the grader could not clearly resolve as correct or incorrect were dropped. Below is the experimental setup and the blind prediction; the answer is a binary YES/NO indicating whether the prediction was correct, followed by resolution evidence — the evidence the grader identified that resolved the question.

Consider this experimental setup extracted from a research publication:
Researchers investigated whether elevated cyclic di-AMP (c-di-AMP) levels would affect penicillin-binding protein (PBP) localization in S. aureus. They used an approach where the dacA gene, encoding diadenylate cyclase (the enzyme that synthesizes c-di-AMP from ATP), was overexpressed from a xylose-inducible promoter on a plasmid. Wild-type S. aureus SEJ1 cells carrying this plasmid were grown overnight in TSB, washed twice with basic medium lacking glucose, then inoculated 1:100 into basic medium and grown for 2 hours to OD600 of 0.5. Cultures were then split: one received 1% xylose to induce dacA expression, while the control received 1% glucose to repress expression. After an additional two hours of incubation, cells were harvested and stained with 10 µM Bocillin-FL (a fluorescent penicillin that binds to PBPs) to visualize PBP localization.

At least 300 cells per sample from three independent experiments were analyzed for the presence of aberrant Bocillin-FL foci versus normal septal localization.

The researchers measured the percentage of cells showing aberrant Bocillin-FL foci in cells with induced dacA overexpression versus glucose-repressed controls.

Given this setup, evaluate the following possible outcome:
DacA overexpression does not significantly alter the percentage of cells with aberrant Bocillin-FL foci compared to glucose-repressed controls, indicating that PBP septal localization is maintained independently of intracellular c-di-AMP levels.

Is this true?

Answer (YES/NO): NO